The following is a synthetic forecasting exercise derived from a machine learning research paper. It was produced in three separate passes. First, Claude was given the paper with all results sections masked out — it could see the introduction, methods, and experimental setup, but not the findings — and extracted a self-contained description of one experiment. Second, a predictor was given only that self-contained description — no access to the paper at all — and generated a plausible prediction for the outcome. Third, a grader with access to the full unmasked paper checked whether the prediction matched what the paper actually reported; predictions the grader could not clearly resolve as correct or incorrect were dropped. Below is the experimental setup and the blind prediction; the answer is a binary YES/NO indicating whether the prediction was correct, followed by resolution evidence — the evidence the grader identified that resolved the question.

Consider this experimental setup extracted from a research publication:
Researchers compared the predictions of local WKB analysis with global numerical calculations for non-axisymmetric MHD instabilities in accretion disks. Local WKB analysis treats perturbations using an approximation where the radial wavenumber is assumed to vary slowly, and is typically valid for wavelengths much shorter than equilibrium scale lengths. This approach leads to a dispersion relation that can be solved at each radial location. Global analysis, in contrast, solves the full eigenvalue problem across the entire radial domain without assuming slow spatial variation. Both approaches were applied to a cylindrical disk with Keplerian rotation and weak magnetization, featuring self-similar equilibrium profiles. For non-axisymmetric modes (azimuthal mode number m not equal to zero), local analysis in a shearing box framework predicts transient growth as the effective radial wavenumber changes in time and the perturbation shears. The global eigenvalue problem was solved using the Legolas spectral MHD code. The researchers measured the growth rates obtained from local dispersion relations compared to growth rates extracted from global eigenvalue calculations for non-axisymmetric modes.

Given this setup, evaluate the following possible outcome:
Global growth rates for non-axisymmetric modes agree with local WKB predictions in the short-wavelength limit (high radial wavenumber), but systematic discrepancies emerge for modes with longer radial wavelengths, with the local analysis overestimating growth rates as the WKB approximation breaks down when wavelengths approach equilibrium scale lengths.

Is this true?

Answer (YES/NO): NO